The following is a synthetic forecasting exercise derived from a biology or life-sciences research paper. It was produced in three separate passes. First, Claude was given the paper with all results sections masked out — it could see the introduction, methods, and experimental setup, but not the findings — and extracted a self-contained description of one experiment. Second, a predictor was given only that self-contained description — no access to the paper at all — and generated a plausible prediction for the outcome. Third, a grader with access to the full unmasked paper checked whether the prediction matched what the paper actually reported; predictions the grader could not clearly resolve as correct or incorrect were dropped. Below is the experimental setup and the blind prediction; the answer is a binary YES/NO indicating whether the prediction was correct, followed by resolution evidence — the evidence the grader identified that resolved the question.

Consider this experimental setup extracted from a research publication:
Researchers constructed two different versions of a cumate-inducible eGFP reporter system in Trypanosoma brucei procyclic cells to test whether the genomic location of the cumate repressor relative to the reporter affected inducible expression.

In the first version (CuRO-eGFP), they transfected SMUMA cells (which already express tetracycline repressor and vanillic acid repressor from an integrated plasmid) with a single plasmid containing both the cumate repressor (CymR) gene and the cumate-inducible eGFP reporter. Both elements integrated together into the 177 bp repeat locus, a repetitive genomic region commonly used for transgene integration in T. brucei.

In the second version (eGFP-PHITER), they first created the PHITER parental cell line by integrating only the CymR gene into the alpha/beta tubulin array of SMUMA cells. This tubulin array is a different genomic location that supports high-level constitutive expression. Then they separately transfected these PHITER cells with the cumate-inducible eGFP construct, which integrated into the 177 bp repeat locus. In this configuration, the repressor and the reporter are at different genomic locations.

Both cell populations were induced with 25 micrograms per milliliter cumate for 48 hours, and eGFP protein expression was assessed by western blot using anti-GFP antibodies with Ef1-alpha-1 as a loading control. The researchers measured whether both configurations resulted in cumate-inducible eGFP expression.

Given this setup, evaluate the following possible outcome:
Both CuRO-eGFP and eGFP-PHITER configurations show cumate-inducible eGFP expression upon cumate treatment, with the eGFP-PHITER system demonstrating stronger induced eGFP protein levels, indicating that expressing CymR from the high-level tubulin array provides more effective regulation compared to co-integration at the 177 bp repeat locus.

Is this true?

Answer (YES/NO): NO